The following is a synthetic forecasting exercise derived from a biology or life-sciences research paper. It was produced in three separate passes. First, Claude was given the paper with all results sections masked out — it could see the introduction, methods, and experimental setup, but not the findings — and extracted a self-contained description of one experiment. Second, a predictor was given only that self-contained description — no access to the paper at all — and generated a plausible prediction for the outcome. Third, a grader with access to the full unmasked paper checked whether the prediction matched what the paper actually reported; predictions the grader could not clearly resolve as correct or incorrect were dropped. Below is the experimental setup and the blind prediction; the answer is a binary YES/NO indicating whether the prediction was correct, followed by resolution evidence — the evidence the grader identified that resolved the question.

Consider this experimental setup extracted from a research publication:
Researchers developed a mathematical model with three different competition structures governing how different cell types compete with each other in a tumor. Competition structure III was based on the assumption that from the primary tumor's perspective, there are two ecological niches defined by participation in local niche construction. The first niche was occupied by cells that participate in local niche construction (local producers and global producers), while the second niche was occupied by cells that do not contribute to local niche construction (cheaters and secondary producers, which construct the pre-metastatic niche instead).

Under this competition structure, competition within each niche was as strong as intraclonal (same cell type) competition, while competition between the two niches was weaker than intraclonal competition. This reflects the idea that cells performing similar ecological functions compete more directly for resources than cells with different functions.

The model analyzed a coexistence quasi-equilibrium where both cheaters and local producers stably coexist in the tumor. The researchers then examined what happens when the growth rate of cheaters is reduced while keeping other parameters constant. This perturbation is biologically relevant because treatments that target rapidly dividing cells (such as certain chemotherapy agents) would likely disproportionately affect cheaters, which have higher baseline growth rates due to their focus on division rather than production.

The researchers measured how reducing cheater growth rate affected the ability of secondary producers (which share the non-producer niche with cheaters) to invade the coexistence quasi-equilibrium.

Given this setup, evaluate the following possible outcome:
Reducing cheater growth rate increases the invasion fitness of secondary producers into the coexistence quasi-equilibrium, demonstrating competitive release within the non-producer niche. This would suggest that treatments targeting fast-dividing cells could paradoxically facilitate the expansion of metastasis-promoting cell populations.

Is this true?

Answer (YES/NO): YES